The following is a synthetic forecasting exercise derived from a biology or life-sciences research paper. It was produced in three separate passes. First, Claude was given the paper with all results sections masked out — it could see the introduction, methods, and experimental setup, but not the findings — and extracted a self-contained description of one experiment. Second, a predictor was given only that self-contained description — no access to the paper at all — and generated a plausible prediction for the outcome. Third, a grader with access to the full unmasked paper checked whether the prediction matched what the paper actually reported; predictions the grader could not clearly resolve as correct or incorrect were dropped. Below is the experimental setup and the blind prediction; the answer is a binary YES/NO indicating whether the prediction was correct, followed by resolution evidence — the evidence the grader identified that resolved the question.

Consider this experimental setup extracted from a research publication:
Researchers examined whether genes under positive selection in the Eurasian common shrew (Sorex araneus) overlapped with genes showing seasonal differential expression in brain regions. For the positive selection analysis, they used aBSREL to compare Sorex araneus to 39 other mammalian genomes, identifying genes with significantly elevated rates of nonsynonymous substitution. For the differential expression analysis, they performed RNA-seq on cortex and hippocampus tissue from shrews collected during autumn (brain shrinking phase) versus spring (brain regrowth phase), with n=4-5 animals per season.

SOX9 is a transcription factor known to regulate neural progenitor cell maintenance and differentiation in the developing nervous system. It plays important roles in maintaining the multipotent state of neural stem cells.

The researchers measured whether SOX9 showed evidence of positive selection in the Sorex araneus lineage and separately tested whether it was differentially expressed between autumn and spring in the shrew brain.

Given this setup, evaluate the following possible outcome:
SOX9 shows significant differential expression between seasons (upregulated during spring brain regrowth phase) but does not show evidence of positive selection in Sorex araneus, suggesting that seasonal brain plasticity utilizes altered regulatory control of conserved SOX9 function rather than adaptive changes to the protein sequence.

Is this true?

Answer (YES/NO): NO